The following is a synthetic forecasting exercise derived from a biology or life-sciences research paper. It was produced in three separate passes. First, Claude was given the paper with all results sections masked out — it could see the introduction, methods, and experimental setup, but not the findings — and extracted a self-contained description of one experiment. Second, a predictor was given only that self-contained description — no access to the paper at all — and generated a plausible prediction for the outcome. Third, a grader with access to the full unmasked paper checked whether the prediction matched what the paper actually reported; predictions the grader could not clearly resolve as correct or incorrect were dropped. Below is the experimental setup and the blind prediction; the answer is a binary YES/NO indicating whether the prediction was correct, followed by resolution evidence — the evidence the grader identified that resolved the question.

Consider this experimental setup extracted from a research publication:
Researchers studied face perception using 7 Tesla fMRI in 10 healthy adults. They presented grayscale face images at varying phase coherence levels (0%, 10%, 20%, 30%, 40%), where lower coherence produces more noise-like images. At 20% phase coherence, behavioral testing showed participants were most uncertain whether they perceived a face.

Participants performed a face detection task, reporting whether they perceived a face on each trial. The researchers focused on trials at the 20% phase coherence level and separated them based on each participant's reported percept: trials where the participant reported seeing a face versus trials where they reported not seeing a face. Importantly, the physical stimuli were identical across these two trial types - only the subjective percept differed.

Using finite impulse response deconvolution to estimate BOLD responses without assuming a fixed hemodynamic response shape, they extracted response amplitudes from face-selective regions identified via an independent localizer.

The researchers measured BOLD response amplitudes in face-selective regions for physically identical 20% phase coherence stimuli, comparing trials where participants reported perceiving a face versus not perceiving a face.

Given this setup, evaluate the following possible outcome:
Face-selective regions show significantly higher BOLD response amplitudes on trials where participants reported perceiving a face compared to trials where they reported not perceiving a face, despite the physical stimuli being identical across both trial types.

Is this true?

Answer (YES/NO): NO